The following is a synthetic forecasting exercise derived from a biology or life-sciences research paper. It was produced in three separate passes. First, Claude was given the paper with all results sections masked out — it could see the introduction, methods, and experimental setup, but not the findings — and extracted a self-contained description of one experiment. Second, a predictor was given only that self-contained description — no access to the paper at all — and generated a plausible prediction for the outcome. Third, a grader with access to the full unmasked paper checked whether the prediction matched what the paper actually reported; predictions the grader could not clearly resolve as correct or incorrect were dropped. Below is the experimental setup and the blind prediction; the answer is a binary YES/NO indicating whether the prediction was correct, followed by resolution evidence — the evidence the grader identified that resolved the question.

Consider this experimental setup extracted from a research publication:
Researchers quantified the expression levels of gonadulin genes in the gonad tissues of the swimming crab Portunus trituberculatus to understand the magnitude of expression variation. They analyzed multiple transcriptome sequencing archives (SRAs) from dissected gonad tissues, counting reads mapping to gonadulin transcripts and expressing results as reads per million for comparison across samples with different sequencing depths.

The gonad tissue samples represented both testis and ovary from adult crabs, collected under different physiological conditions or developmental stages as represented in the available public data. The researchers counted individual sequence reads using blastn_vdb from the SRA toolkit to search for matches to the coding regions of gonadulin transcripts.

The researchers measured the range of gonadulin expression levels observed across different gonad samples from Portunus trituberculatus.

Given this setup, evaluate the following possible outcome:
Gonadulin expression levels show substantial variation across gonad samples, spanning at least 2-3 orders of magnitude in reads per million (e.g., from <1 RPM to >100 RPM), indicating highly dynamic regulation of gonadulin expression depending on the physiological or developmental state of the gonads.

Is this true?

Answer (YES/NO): YES